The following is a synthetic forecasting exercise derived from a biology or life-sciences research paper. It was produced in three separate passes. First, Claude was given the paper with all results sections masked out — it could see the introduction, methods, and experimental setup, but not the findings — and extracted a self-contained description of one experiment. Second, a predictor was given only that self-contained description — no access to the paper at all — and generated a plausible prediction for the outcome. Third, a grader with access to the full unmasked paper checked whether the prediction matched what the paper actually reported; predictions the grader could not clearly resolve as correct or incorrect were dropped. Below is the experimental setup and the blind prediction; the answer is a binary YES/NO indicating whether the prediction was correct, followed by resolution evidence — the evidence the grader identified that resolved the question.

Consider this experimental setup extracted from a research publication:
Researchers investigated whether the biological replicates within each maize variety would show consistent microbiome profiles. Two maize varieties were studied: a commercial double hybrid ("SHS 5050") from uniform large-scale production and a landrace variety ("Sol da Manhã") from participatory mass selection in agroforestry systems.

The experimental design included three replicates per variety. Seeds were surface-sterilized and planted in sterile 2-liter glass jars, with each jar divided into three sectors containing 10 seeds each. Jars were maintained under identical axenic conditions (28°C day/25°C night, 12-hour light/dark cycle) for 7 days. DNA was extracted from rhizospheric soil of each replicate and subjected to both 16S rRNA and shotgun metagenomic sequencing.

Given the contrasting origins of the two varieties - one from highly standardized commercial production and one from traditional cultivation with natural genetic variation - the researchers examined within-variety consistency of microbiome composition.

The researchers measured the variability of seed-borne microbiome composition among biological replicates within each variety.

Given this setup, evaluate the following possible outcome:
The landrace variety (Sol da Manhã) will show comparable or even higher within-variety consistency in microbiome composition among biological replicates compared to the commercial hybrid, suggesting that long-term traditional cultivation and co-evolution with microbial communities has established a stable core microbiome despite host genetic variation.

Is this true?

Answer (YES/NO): NO